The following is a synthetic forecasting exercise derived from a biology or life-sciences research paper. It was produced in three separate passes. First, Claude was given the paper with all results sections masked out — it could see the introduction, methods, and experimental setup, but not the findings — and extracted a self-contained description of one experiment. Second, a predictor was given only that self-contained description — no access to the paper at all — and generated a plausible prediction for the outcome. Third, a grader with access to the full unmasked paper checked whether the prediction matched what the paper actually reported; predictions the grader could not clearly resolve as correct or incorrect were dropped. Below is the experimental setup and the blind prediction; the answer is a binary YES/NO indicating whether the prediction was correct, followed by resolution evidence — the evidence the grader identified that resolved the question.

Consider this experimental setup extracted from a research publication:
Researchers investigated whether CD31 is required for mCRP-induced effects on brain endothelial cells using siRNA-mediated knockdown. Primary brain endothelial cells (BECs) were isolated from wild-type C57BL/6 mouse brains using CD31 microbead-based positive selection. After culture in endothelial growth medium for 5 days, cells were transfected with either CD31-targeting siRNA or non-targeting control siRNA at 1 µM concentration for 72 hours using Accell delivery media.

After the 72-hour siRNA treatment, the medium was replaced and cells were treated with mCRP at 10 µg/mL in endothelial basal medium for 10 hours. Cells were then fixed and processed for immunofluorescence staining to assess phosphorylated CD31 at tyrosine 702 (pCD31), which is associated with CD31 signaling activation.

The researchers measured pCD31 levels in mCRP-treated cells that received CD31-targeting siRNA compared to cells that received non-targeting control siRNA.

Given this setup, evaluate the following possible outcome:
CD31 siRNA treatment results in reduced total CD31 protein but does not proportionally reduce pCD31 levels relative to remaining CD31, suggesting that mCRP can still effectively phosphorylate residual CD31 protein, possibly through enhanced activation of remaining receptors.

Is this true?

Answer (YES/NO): NO